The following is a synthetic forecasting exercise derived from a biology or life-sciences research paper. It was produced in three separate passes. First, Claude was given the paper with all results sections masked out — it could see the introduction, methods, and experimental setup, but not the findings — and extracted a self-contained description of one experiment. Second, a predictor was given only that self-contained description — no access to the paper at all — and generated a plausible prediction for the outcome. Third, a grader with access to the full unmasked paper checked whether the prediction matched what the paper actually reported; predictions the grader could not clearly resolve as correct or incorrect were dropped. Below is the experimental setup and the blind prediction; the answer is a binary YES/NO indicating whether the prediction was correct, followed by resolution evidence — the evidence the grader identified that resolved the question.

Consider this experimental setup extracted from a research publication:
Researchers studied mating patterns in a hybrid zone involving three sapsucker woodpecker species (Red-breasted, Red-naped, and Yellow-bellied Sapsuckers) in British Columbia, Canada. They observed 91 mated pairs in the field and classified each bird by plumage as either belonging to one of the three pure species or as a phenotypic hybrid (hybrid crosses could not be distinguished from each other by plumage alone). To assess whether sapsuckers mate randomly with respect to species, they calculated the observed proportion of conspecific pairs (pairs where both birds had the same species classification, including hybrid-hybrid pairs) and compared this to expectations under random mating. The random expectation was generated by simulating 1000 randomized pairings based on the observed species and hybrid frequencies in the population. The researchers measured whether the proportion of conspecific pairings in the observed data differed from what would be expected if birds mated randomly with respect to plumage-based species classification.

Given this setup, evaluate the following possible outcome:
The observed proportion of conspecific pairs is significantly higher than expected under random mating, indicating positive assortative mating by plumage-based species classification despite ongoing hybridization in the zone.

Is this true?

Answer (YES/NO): YES